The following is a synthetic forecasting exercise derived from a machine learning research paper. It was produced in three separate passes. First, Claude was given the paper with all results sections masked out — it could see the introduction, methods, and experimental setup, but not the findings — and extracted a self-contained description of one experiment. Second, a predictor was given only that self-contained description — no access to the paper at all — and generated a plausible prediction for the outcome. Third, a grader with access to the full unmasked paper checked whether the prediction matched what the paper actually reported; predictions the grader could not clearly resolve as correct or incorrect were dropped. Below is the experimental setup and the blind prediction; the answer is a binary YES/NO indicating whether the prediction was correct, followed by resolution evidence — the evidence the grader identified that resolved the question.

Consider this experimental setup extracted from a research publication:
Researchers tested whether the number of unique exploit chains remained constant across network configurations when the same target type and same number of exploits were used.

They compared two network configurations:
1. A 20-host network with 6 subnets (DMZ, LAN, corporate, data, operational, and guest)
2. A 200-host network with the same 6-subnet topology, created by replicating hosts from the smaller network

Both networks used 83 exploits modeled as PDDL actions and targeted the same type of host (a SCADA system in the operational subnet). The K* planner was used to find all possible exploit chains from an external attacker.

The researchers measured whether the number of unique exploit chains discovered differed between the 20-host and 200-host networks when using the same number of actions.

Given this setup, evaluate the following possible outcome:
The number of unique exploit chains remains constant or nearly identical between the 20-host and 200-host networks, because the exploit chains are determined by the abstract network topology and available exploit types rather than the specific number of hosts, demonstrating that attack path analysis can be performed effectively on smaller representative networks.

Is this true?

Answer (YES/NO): YES